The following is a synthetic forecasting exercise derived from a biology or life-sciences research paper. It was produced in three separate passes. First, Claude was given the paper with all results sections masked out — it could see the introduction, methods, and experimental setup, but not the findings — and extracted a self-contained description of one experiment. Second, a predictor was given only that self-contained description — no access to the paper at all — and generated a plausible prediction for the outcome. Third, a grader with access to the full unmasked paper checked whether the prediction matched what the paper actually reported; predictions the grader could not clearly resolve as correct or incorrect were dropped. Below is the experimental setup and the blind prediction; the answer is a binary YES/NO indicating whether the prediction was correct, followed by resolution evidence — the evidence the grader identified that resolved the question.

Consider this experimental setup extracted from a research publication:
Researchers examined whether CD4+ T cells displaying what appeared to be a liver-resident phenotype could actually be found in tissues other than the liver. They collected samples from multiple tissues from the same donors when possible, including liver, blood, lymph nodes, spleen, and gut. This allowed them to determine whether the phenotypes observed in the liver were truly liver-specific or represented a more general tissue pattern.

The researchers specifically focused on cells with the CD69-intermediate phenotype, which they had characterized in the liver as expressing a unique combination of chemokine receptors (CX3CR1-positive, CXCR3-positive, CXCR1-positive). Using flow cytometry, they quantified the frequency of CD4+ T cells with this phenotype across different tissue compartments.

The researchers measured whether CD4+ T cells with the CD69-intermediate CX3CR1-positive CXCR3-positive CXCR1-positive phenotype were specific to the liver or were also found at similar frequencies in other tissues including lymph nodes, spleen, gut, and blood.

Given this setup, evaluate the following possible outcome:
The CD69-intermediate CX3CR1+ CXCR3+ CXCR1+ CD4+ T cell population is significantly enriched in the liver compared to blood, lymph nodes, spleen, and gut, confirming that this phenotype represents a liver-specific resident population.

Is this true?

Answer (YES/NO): NO